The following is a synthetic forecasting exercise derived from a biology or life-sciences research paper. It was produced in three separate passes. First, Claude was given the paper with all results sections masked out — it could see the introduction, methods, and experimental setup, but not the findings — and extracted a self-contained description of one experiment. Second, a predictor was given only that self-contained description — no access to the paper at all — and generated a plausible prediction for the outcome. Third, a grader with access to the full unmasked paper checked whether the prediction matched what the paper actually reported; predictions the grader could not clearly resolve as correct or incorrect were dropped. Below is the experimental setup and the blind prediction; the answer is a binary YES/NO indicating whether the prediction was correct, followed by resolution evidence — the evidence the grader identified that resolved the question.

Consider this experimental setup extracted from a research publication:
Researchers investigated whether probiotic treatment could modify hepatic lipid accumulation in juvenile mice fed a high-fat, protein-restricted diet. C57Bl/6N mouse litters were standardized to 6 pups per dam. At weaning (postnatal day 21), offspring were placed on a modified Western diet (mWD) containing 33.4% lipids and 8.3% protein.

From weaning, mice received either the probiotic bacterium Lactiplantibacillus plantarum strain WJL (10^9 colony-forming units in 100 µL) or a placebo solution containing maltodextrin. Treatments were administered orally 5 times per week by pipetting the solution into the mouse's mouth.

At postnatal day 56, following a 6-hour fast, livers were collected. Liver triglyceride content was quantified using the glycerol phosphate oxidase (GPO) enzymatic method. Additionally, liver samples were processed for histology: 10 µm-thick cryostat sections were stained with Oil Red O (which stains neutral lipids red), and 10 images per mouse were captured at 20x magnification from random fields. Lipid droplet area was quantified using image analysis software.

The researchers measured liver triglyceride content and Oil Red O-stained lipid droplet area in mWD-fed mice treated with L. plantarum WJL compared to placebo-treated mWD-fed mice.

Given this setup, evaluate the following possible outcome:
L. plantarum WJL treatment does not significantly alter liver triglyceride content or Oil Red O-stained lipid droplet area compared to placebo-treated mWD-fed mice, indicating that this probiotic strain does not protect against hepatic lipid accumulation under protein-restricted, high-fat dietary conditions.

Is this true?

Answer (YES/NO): YES